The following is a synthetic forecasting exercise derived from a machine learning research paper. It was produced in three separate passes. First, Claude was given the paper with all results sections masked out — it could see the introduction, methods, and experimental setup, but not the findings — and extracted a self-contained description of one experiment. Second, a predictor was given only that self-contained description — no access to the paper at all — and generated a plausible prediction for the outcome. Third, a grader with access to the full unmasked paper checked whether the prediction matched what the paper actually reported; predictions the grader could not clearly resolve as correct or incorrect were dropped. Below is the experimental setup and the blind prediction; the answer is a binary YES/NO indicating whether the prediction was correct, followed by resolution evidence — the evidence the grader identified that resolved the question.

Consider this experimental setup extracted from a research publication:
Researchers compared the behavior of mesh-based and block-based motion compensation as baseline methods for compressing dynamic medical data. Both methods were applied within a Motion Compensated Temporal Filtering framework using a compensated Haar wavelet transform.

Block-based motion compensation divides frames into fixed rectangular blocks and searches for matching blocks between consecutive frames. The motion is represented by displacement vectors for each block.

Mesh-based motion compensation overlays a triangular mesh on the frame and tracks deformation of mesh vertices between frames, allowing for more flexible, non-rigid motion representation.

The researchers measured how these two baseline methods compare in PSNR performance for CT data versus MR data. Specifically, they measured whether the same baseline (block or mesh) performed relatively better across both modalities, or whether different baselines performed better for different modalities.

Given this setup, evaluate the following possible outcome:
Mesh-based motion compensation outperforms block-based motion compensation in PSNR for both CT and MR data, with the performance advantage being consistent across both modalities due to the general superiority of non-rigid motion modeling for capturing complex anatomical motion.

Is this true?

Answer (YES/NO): NO